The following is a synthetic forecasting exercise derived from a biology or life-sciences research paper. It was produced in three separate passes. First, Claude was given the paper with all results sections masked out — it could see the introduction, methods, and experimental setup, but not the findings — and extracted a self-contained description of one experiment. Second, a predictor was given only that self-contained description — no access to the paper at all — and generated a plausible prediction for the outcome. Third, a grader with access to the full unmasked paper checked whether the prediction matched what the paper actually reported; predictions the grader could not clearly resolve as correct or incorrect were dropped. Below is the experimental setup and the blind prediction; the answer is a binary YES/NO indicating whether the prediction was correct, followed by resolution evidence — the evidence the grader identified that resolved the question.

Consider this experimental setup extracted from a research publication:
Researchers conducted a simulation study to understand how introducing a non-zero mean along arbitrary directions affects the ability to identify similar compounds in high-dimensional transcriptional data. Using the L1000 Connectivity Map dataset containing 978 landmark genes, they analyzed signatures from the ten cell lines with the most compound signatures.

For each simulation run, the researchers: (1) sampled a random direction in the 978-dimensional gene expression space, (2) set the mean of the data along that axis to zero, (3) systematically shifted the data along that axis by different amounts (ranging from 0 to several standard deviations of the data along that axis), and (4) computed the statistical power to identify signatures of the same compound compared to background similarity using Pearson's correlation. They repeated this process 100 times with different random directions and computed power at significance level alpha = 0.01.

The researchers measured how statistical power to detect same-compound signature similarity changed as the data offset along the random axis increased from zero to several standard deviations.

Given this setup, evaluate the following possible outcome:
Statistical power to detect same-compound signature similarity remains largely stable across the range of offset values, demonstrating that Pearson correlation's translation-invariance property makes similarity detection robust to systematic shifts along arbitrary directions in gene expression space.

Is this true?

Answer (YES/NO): NO